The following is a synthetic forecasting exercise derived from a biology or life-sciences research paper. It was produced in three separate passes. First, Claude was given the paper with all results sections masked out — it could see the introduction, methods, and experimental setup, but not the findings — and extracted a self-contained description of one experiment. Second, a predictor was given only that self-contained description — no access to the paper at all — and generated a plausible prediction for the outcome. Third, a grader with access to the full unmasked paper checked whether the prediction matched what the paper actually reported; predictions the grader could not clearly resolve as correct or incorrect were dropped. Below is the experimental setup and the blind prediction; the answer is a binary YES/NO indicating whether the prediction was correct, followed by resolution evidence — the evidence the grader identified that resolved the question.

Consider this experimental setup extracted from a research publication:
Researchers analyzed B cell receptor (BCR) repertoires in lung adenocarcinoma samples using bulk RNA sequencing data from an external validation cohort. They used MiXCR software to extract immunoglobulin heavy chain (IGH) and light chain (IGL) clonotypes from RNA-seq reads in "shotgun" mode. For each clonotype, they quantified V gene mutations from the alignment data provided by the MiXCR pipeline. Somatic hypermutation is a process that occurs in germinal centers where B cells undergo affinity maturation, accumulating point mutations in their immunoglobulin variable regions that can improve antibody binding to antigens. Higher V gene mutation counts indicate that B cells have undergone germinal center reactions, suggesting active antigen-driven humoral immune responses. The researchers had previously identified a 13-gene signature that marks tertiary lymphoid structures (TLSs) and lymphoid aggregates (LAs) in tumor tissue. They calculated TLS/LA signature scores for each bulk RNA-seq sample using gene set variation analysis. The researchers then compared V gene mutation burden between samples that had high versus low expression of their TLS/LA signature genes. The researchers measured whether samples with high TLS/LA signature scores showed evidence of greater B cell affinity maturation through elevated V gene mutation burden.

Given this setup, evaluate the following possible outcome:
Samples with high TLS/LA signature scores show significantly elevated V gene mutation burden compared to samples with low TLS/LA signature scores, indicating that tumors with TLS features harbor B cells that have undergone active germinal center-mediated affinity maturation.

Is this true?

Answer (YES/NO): YES